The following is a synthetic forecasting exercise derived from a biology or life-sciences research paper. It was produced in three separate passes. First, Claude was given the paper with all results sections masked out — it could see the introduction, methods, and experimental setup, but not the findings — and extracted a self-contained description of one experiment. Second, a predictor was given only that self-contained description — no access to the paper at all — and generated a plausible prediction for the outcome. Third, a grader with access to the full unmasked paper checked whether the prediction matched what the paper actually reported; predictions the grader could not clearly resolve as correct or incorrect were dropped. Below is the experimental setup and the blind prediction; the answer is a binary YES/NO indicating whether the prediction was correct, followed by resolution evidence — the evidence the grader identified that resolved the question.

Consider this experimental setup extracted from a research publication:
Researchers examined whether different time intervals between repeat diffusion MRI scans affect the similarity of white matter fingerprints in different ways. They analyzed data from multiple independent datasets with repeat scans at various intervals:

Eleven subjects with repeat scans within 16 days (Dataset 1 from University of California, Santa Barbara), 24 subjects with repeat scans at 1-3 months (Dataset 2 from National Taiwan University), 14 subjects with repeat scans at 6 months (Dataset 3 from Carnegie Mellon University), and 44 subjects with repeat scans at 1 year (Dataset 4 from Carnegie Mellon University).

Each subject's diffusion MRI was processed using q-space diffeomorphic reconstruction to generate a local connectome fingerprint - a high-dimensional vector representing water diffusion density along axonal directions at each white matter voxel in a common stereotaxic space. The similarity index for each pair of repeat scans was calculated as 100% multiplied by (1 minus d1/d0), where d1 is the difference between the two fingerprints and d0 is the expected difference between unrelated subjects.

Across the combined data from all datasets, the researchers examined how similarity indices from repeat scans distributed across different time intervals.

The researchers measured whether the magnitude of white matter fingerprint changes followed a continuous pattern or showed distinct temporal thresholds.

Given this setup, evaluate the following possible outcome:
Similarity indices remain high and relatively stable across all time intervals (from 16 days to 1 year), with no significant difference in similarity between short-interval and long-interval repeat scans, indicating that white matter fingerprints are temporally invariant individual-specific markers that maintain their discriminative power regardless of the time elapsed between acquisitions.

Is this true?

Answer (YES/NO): NO